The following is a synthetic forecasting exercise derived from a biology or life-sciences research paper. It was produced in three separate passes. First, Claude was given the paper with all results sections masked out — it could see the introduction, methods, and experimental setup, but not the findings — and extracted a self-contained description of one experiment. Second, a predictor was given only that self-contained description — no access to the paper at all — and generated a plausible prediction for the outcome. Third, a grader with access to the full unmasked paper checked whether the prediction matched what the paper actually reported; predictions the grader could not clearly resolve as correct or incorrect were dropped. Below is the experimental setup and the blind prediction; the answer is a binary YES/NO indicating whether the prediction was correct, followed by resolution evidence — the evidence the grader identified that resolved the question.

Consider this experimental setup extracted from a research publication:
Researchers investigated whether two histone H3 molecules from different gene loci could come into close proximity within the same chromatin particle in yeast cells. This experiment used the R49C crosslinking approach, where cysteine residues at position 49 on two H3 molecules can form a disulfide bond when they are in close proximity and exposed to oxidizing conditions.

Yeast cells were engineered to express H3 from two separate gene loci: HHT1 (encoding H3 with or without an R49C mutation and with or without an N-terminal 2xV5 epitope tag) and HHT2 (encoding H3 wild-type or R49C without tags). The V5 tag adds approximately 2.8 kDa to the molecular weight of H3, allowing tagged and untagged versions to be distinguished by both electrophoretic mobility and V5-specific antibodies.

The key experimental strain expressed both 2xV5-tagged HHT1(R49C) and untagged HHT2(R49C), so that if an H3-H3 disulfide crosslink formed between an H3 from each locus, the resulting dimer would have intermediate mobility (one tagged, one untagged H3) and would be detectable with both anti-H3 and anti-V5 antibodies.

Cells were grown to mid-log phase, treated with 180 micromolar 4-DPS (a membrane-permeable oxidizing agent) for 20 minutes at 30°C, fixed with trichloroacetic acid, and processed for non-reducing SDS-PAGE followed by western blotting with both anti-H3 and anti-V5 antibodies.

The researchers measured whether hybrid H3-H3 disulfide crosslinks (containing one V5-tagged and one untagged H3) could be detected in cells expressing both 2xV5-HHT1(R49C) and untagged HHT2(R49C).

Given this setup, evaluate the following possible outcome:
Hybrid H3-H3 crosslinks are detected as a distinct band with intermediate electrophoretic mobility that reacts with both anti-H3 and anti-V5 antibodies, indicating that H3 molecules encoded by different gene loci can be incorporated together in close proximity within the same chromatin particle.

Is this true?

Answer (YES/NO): YES